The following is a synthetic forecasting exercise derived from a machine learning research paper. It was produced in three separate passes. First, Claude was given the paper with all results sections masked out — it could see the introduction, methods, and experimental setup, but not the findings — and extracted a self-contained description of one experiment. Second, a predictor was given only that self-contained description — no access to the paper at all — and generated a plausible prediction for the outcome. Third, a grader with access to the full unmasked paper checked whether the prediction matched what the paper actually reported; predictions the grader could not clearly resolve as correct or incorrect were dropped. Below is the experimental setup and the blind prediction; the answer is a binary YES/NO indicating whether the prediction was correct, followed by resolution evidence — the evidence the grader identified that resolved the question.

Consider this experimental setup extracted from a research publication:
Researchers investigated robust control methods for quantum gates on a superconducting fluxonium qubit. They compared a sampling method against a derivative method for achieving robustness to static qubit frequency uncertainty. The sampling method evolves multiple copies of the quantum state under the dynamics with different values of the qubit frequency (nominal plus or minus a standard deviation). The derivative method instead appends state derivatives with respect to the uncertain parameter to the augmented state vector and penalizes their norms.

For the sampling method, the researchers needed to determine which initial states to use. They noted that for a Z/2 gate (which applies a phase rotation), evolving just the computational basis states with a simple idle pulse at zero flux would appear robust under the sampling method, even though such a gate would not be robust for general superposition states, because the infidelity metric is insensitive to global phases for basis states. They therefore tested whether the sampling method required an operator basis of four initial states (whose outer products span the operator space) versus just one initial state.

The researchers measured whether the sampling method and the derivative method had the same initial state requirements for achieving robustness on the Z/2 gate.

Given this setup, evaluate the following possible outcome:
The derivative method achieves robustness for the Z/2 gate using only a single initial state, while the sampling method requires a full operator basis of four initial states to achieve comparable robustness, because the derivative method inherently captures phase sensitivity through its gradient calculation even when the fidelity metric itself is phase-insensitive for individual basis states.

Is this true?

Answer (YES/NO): YES